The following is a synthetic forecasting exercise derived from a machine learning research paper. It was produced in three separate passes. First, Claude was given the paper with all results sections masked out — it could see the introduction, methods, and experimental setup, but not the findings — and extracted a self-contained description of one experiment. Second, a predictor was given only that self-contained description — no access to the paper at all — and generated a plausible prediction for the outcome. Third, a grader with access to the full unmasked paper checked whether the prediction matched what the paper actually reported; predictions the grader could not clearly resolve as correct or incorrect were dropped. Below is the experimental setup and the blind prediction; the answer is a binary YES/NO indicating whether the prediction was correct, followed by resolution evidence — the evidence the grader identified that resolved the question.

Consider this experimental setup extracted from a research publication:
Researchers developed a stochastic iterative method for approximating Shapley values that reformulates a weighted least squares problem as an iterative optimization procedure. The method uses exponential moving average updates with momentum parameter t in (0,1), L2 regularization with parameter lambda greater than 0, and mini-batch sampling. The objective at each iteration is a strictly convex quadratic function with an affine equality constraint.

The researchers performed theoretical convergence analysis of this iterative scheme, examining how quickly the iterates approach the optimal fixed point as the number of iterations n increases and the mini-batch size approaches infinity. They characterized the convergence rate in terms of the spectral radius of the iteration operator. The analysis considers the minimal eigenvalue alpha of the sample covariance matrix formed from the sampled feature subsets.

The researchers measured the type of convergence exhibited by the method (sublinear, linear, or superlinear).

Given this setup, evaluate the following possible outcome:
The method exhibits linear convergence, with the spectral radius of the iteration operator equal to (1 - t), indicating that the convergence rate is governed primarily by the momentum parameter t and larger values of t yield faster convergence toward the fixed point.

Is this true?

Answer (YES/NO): NO